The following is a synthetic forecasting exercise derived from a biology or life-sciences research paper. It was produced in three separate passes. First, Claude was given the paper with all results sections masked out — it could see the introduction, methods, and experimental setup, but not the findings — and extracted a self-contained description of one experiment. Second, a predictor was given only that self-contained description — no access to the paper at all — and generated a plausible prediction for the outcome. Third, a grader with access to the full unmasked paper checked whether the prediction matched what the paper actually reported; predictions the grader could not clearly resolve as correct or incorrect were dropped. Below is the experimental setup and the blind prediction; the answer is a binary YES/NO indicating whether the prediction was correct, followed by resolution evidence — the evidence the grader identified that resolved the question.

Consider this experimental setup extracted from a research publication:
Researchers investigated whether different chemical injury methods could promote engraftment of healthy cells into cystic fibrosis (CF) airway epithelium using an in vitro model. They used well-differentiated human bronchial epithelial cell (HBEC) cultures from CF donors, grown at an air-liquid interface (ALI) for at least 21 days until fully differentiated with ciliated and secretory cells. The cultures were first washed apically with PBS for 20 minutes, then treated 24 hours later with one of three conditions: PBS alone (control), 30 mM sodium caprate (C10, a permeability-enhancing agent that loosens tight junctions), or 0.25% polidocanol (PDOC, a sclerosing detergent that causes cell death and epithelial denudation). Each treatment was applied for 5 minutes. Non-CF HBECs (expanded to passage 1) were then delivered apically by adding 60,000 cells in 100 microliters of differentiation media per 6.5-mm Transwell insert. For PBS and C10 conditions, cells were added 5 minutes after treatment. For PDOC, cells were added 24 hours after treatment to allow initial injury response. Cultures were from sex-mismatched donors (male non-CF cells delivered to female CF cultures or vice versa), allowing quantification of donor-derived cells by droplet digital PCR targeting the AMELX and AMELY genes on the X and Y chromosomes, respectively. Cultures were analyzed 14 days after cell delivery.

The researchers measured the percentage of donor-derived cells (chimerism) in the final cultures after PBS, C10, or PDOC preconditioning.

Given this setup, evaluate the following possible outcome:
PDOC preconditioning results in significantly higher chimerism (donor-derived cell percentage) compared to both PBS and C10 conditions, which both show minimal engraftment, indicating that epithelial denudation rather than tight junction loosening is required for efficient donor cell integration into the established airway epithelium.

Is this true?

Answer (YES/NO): YES